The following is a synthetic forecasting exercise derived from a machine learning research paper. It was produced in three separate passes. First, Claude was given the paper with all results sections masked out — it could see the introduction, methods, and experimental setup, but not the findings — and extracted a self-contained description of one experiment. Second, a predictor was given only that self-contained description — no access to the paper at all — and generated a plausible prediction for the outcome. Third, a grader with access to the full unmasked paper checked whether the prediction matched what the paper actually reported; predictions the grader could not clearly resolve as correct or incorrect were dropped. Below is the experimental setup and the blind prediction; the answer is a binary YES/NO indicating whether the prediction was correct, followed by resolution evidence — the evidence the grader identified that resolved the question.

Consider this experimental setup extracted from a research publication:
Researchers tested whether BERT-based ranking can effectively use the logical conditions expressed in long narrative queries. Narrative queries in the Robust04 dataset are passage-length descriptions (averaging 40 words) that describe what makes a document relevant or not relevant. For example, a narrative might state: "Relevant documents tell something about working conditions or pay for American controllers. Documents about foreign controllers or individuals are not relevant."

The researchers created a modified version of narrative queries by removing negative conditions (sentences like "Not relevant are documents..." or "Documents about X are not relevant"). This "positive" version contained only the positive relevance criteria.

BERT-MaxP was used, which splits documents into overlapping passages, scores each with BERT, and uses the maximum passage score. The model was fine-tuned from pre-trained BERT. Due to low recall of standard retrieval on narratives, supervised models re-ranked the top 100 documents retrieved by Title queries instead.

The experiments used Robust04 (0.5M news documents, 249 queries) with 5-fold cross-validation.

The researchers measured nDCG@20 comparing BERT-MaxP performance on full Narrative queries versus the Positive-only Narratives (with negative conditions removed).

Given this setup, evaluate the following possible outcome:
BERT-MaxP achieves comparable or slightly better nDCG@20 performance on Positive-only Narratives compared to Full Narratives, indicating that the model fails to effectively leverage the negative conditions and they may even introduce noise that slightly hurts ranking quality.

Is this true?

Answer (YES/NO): YES